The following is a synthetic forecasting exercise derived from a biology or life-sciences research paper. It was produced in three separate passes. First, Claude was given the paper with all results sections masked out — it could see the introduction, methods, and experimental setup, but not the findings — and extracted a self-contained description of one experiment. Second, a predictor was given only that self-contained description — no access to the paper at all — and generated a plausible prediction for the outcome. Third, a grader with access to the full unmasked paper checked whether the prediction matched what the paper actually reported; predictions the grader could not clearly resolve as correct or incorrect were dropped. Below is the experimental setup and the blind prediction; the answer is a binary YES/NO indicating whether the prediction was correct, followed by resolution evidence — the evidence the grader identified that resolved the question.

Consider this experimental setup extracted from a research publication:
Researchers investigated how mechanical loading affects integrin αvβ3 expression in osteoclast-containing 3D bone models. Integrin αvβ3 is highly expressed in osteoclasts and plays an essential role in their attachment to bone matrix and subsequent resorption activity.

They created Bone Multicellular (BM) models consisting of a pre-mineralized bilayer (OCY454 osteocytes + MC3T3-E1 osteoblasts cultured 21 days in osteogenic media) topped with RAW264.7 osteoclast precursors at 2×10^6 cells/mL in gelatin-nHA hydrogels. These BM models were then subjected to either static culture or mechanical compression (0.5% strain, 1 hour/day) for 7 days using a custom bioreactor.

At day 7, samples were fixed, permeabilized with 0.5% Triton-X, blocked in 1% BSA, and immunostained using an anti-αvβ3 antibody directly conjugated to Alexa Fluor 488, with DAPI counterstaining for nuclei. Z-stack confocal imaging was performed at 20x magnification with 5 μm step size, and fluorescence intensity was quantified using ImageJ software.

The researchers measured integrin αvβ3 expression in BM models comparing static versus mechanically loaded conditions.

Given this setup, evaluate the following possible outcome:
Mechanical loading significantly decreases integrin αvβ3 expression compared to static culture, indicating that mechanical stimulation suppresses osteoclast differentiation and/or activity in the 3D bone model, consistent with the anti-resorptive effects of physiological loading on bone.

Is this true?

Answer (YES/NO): NO